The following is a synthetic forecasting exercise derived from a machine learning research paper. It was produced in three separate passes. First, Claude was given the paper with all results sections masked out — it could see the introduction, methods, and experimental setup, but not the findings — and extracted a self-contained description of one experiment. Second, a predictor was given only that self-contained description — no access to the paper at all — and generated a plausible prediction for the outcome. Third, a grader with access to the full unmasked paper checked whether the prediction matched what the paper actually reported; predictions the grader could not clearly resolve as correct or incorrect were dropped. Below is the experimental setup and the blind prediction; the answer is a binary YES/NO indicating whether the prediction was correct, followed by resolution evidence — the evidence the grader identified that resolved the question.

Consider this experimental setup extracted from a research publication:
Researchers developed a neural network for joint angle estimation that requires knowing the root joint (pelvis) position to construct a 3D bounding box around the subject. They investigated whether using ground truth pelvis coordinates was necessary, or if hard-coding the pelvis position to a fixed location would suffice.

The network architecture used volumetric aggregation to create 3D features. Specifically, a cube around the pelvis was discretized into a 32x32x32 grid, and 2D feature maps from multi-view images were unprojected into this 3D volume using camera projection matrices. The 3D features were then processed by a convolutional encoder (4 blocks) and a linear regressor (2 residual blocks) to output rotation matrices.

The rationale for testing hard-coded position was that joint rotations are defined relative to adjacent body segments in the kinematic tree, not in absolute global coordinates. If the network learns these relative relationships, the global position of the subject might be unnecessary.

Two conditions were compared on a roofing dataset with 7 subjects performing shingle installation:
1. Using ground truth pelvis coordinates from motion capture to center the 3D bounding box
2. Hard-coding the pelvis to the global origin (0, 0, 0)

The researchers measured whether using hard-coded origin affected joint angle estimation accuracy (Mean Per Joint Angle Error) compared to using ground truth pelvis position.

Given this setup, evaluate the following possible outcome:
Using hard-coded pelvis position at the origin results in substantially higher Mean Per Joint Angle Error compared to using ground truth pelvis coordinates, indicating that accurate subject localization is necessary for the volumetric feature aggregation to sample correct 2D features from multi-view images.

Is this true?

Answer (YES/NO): NO